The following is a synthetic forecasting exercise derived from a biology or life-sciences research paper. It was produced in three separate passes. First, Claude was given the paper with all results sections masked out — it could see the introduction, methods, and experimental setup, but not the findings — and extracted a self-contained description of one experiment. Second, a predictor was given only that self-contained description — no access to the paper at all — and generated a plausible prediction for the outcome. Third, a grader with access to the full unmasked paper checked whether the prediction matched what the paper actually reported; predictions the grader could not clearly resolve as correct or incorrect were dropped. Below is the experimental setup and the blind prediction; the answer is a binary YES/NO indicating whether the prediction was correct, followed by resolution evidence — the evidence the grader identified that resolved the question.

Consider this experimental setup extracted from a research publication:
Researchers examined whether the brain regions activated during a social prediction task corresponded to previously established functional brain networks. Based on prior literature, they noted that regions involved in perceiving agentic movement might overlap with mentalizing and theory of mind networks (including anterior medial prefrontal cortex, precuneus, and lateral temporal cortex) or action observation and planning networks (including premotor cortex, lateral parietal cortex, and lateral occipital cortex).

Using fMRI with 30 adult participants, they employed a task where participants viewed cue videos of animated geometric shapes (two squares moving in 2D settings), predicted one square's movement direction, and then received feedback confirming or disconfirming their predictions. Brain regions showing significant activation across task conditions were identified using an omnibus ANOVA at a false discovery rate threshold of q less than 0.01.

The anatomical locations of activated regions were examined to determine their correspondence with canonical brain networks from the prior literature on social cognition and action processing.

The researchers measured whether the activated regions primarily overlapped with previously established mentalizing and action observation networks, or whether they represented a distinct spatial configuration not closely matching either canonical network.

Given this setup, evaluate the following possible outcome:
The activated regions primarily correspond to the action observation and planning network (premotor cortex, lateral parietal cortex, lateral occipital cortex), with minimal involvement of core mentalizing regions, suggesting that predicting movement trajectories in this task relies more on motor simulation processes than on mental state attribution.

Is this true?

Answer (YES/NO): NO